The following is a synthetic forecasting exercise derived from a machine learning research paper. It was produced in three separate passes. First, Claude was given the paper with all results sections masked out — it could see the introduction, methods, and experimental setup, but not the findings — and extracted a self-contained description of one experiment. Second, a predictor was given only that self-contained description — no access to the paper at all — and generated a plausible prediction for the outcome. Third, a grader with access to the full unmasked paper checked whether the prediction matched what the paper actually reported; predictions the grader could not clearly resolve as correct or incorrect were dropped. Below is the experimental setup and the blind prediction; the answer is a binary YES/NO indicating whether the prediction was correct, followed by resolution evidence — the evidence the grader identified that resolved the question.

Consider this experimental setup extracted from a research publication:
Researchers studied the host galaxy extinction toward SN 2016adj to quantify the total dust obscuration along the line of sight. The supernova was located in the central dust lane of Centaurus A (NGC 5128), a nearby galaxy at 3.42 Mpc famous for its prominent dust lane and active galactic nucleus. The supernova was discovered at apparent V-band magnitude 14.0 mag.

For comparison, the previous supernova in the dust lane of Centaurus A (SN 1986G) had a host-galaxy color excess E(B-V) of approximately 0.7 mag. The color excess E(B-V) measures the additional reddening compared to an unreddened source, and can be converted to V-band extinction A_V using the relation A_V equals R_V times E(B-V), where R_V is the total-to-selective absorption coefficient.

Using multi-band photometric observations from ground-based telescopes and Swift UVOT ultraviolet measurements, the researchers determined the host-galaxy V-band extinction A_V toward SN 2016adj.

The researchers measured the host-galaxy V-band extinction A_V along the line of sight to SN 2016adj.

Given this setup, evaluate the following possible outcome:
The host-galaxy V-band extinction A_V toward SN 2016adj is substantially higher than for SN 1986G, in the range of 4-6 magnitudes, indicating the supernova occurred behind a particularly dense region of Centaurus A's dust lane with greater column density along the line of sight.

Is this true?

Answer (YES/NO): NO